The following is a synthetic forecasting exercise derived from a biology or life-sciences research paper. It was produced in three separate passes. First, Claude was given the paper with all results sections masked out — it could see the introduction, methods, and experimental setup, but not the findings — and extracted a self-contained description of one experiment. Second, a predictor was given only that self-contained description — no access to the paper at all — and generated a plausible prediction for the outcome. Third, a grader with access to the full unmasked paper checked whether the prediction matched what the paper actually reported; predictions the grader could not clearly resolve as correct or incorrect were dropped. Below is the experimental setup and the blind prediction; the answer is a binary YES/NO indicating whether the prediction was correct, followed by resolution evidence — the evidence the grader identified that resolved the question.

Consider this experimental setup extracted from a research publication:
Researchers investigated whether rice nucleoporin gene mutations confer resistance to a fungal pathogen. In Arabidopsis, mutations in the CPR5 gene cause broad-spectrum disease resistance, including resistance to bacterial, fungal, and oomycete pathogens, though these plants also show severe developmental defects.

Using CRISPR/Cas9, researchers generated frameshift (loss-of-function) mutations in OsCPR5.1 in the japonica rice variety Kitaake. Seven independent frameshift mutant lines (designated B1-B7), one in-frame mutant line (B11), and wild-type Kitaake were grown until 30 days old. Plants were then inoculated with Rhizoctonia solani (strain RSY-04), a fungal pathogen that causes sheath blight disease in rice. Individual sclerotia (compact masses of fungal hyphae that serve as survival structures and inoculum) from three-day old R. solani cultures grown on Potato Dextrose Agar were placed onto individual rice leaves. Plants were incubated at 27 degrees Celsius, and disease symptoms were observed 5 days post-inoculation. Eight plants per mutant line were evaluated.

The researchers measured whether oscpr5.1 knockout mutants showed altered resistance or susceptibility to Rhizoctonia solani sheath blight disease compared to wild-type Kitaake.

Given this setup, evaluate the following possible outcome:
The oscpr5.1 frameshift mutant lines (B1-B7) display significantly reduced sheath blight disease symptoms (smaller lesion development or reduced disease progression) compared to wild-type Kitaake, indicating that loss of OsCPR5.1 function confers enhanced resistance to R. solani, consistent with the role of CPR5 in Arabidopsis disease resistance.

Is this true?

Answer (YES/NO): NO